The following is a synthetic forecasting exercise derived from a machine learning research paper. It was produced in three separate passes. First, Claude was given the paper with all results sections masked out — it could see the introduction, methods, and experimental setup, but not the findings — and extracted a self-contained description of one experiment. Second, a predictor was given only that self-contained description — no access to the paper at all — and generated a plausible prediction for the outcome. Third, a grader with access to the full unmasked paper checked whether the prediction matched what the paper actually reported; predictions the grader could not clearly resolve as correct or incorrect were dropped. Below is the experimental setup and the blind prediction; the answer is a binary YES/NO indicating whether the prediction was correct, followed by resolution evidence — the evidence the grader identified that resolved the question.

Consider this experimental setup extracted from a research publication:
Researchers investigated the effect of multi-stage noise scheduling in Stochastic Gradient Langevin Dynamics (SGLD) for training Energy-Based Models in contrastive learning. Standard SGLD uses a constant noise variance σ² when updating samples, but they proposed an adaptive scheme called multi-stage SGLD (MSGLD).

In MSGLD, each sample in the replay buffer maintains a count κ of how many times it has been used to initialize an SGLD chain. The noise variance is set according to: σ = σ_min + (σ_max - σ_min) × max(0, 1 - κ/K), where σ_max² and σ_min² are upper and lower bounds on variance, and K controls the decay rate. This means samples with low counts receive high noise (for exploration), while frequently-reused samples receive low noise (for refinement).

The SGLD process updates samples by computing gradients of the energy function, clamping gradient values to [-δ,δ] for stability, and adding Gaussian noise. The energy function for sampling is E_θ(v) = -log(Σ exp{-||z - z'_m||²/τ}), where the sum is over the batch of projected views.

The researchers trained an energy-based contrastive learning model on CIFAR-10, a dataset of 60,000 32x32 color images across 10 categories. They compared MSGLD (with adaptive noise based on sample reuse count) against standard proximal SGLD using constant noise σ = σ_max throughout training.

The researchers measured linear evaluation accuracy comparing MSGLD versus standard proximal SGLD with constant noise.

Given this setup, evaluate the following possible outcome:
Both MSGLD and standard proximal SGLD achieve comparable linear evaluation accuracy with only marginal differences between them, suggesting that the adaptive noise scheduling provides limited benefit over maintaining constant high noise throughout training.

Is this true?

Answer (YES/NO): NO